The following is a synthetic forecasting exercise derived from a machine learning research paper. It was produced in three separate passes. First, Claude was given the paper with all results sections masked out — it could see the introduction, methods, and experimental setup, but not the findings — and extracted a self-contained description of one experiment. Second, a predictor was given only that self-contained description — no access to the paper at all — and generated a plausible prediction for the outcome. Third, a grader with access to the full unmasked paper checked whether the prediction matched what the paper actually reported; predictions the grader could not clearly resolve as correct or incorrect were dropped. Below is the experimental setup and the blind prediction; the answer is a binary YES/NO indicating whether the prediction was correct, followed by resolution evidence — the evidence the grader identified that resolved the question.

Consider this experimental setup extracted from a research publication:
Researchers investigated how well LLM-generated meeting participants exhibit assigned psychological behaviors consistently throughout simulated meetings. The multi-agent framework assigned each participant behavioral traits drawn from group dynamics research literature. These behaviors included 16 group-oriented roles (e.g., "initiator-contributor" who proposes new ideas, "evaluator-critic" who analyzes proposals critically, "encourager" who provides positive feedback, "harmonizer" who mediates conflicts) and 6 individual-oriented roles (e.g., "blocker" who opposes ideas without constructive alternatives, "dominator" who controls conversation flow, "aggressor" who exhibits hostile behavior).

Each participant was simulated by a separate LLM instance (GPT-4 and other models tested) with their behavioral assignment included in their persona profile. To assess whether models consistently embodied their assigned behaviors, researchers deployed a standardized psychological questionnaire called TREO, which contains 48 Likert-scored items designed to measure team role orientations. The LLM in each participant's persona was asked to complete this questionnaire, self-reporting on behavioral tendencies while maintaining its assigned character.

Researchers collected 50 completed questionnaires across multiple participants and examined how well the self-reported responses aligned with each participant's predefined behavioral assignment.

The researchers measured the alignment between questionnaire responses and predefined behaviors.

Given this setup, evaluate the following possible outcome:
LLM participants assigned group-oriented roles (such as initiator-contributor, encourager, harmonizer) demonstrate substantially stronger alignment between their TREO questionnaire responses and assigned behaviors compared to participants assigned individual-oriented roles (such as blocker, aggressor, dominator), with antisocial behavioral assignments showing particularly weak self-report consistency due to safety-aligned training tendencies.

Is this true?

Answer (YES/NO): NO